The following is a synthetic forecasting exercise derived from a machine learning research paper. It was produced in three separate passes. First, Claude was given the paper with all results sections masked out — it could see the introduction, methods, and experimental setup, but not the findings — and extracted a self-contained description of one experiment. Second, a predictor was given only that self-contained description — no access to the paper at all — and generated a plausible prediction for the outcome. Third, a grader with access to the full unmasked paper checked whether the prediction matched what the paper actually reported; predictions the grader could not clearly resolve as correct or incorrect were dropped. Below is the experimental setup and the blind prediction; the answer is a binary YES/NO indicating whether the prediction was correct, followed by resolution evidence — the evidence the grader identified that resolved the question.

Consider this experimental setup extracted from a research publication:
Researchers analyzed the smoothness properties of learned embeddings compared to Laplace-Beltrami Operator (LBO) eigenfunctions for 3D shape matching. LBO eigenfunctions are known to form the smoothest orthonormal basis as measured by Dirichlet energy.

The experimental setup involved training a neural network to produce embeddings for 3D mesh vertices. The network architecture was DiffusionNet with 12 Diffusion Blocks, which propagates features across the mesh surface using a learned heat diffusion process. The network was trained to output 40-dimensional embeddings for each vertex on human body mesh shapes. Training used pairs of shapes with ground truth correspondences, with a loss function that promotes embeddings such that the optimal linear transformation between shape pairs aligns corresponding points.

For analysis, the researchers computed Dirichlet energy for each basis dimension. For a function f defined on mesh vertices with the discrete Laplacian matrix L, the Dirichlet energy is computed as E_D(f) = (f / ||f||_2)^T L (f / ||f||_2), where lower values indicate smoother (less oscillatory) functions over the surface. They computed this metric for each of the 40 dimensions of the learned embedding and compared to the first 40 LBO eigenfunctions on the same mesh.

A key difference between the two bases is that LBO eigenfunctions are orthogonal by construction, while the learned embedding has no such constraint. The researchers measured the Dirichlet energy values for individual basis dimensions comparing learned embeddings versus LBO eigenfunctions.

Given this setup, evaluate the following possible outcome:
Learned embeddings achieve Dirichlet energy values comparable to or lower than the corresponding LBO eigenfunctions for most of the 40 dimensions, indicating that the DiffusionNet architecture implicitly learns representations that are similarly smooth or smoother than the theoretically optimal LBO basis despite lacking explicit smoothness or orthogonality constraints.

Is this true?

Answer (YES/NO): YES